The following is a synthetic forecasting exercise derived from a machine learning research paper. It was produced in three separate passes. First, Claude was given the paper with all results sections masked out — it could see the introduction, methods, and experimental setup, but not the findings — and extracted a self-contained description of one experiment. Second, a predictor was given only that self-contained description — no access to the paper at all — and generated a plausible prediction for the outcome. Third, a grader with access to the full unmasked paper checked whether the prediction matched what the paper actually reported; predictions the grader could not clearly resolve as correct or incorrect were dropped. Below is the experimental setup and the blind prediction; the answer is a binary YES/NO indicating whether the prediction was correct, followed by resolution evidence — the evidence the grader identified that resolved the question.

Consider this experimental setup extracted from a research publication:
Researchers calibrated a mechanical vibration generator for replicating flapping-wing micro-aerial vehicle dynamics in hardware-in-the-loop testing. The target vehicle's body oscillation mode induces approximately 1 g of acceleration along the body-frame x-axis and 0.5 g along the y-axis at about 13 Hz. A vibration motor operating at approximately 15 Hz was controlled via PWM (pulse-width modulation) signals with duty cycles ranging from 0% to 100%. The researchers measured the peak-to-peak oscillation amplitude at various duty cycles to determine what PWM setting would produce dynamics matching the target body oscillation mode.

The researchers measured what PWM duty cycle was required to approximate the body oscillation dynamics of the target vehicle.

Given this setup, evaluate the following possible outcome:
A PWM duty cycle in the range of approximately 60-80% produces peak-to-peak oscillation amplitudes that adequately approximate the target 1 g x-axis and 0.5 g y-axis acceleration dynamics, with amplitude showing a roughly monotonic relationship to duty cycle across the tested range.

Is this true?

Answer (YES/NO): NO